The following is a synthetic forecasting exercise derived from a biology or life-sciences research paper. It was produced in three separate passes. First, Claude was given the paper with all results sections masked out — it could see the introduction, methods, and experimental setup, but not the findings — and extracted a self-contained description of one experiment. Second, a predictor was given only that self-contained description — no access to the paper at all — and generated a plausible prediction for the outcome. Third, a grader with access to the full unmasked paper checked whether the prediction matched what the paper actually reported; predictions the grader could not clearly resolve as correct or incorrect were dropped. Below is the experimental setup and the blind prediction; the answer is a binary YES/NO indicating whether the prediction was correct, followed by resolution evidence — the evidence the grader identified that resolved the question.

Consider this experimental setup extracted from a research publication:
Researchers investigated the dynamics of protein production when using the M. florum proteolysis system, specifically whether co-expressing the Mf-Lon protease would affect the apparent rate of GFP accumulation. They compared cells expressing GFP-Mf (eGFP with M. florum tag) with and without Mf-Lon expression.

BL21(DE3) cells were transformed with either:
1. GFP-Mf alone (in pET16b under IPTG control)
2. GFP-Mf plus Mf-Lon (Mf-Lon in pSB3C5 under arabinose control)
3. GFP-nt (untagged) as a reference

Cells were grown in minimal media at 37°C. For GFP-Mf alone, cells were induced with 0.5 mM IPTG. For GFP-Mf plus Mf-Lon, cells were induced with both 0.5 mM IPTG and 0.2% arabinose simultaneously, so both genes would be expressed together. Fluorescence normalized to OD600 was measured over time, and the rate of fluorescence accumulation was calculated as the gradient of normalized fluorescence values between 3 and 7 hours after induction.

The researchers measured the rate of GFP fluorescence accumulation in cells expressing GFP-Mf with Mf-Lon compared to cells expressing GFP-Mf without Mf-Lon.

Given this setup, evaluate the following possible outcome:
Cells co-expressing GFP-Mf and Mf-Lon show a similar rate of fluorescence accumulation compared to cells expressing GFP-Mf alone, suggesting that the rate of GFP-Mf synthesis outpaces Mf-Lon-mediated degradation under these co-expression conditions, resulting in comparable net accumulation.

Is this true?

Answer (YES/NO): YES